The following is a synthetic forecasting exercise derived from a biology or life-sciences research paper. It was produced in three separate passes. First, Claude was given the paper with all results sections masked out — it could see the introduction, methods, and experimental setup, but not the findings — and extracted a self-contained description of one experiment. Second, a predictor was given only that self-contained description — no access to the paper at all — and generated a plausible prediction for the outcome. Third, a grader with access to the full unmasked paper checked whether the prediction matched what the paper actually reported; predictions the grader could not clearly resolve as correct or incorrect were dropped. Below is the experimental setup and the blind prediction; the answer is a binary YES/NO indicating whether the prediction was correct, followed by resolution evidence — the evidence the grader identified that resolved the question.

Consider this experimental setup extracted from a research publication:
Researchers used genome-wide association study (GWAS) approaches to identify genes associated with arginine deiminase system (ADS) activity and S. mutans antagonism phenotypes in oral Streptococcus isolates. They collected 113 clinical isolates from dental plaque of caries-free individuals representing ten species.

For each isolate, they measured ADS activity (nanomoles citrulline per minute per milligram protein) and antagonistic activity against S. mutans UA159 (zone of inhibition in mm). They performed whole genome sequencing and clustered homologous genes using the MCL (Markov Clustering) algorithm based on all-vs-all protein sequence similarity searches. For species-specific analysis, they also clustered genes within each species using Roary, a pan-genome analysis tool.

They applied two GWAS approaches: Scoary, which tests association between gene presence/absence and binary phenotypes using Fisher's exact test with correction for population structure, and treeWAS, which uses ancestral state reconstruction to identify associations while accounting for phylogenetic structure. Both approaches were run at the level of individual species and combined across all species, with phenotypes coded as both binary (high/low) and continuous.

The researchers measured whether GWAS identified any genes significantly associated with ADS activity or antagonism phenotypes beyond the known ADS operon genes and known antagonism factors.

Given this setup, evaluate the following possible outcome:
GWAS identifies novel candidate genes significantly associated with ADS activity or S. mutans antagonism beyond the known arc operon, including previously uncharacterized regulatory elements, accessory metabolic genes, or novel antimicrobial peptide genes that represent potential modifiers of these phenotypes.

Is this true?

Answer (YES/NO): YES